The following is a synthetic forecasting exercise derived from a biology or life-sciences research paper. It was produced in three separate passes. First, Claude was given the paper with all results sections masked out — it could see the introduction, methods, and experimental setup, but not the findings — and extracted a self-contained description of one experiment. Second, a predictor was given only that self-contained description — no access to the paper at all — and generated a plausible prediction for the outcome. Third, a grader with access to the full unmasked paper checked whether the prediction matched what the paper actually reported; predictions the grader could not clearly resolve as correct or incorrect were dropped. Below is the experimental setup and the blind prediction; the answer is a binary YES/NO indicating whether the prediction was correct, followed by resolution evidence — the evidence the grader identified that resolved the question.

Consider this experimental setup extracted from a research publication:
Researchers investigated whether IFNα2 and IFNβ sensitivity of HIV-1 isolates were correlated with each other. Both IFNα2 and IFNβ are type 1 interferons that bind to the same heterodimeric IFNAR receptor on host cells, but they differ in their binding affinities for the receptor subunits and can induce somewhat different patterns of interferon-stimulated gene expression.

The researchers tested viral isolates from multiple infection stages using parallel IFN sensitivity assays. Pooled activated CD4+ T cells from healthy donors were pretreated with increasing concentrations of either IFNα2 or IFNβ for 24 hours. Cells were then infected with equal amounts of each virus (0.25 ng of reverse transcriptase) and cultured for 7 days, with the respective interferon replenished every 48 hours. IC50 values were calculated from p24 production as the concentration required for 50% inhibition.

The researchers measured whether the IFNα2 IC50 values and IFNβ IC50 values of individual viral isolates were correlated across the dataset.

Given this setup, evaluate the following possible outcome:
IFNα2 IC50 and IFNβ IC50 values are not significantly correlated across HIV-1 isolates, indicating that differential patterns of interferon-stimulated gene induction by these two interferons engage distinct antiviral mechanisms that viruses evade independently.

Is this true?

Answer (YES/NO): NO